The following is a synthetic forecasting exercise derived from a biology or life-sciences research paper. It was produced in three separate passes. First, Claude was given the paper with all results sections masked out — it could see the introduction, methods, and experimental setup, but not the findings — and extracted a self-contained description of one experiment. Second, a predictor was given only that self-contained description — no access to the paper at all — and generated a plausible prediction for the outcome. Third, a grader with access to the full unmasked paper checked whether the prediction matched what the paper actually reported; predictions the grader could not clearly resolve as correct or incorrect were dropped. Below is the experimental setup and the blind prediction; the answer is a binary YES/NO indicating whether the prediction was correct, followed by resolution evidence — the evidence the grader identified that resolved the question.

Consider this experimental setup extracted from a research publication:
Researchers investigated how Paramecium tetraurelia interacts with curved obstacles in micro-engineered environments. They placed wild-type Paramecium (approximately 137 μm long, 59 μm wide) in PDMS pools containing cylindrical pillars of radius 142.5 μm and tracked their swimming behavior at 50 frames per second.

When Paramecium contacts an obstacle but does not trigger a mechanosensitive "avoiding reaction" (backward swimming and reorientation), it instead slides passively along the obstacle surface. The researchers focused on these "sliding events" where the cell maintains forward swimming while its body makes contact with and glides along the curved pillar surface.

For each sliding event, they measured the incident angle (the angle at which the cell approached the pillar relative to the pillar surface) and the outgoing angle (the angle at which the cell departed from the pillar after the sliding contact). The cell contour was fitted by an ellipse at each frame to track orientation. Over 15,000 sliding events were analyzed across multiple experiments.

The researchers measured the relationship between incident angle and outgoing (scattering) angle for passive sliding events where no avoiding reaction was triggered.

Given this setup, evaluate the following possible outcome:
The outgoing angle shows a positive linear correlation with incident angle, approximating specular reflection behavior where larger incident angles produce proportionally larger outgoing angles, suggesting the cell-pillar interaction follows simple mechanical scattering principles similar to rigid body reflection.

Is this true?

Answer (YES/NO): NO